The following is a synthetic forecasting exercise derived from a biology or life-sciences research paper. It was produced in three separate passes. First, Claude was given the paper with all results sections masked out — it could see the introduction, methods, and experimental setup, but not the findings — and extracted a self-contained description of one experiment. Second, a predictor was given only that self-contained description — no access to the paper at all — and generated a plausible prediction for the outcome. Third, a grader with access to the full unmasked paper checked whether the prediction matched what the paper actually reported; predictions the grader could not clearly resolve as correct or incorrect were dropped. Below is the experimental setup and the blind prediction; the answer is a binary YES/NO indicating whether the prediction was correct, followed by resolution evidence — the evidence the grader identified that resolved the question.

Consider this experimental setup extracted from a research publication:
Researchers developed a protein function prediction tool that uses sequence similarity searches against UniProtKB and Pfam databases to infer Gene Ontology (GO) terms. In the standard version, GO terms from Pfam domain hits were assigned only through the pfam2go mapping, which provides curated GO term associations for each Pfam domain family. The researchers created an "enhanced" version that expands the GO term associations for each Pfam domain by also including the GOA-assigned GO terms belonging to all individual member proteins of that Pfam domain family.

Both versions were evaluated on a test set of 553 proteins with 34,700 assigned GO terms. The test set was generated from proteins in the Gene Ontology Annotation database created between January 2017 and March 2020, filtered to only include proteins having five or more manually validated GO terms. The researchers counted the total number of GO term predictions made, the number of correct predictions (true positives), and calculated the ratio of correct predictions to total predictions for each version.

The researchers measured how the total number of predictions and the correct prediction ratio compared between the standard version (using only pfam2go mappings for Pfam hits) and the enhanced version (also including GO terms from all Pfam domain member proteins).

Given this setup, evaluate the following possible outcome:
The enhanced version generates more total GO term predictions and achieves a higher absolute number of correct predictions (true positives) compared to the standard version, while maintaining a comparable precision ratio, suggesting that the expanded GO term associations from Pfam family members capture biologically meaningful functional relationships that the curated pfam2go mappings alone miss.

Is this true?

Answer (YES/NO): NO